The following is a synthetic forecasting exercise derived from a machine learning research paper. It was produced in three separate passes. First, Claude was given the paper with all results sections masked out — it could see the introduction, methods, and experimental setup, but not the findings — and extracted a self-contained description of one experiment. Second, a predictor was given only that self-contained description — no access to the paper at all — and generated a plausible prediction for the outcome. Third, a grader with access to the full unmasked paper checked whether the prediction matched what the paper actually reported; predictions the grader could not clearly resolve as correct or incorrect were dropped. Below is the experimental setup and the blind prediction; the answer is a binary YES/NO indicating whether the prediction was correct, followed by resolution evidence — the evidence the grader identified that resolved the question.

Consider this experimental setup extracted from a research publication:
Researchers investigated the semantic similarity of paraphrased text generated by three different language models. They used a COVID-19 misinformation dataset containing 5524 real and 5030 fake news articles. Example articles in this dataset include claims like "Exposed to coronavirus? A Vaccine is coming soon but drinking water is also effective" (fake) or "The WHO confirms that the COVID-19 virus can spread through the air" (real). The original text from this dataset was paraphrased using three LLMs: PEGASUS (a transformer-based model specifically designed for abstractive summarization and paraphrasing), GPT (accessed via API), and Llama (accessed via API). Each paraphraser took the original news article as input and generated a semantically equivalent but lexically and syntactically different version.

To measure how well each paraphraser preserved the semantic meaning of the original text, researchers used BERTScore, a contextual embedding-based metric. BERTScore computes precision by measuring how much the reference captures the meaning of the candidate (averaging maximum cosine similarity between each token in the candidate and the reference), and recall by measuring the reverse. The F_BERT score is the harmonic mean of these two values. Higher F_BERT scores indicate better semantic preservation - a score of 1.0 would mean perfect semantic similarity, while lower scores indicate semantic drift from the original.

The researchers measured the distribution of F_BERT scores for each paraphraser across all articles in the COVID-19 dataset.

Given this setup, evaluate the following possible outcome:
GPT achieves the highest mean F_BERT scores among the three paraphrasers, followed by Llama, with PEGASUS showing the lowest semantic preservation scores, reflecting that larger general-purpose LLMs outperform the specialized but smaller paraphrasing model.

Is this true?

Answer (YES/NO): YES